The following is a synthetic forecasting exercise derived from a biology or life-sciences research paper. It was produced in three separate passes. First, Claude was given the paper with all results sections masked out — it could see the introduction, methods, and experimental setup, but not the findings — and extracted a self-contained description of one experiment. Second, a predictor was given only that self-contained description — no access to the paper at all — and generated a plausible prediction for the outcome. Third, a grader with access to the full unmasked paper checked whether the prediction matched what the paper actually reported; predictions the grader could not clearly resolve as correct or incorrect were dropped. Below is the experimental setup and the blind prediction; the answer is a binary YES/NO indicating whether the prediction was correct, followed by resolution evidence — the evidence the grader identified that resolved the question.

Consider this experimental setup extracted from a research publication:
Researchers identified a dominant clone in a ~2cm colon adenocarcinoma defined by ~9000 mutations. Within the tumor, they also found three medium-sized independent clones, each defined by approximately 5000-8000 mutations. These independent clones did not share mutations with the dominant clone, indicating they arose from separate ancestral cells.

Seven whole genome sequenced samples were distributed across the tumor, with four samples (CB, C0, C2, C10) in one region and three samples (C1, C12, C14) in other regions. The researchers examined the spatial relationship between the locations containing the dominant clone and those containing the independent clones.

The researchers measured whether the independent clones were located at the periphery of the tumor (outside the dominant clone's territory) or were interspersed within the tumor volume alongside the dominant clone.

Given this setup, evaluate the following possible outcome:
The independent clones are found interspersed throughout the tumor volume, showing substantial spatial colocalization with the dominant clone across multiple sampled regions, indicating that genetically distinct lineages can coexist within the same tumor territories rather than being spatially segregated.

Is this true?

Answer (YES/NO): NO